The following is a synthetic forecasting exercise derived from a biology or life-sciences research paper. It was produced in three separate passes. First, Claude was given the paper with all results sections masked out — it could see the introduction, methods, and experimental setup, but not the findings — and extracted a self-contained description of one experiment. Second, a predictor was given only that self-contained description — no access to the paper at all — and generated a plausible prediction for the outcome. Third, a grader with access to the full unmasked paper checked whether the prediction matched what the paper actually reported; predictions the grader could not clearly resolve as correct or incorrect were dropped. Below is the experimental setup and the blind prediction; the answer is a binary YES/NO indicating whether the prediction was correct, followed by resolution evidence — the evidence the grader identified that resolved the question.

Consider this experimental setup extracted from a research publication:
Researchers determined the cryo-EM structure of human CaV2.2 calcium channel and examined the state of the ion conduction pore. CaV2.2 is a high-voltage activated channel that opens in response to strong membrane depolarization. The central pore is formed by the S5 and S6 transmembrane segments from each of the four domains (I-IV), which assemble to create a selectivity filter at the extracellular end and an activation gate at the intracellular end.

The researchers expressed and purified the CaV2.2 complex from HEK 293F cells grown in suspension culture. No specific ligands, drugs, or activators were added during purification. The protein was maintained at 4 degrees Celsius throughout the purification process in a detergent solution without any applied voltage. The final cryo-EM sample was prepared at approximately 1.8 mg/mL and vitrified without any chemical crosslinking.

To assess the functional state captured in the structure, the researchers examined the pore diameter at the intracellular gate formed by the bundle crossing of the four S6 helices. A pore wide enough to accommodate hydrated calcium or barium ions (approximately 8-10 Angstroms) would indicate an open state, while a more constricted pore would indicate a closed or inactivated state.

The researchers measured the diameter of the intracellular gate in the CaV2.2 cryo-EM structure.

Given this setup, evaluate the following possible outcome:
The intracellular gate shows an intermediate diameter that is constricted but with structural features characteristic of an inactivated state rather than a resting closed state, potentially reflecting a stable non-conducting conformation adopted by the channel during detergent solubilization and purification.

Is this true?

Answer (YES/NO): NO